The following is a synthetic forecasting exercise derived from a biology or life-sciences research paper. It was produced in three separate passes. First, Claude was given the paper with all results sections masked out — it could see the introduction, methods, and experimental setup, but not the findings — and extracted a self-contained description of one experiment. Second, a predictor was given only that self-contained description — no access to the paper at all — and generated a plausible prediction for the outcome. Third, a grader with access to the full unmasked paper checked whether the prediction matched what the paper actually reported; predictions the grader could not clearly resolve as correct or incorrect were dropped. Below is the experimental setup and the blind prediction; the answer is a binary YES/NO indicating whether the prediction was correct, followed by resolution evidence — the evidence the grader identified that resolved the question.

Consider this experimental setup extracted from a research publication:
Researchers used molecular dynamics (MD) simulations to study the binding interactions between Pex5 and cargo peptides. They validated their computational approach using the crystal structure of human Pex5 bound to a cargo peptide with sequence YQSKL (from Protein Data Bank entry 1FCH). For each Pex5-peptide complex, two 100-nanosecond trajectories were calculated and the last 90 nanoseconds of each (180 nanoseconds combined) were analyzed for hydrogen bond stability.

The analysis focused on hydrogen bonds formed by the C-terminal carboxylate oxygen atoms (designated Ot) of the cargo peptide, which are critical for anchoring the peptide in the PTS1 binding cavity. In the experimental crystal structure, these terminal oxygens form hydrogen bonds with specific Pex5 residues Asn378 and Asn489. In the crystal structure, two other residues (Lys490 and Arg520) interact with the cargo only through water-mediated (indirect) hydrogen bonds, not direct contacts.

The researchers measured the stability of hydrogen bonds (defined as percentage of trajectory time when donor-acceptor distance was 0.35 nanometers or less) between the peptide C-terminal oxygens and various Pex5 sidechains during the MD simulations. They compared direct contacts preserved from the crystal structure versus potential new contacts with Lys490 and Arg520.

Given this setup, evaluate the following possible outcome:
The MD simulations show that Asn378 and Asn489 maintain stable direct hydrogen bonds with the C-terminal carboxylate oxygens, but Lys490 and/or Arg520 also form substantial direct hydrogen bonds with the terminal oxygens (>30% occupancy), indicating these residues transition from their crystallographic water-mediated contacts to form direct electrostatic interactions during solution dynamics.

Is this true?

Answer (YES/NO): YES